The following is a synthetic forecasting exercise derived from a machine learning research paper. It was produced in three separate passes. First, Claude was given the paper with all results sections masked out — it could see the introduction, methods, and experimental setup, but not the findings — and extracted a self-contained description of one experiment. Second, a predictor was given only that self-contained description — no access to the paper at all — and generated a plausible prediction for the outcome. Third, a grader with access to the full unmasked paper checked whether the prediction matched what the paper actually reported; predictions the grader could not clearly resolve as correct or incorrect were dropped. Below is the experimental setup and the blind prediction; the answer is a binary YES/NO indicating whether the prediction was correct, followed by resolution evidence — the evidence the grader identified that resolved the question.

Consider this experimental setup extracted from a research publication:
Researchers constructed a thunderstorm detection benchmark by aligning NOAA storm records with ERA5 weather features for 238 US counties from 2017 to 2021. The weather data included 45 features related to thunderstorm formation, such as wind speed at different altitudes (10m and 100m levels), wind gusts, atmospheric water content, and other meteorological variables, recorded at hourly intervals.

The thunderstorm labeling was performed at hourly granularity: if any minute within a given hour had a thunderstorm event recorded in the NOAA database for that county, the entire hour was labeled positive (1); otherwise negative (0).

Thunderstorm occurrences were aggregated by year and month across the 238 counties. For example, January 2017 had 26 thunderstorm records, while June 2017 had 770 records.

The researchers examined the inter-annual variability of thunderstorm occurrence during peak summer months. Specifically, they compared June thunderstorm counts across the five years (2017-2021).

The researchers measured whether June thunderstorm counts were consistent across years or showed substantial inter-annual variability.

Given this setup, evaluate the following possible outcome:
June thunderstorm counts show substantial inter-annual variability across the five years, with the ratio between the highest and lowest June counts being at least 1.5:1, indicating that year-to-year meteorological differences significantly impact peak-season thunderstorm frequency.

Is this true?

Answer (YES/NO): YES